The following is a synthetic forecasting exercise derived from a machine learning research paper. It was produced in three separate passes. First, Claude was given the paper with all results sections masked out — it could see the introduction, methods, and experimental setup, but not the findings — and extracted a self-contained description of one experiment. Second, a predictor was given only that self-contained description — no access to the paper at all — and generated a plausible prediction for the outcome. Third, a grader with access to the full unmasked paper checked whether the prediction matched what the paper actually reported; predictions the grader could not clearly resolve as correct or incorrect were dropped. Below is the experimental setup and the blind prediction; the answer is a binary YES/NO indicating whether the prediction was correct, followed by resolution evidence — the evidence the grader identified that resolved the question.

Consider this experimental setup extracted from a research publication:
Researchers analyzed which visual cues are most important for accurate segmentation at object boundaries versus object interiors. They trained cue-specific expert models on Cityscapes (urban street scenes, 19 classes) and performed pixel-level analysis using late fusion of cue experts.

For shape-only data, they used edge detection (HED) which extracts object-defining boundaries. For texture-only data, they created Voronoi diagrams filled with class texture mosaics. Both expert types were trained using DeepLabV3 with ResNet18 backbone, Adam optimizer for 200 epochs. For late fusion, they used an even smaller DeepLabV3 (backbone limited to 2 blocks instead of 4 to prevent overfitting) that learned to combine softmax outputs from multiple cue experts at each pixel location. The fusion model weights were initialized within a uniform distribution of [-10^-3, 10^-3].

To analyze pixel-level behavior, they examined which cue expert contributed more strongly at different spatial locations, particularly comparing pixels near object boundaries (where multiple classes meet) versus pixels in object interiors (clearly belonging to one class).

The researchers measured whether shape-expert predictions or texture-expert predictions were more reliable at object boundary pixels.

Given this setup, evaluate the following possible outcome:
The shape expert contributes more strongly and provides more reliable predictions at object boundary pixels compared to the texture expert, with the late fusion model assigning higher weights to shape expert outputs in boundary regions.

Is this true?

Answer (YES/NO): YES